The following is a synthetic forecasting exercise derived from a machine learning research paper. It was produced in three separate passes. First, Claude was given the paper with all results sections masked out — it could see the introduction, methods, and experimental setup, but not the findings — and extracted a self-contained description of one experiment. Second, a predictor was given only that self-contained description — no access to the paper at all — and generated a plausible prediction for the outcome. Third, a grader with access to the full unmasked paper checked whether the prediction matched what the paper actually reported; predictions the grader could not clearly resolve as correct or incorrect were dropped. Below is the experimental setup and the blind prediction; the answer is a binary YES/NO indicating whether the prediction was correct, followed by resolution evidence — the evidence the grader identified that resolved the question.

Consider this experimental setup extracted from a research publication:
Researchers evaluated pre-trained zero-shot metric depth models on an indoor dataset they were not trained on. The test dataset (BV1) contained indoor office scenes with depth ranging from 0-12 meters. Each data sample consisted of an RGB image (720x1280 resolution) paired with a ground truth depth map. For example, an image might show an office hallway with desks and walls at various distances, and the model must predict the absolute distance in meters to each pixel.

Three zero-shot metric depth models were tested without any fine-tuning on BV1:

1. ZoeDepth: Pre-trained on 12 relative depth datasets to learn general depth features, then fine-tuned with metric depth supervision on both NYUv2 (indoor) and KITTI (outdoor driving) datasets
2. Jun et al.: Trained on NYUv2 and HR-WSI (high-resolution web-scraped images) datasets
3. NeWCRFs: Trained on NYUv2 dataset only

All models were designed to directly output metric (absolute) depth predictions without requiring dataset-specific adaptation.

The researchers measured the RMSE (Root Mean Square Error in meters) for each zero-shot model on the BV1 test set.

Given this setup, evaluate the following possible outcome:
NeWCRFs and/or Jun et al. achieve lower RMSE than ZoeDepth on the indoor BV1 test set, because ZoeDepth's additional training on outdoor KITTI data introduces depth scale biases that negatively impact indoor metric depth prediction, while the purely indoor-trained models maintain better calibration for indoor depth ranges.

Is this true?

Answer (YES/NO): YES